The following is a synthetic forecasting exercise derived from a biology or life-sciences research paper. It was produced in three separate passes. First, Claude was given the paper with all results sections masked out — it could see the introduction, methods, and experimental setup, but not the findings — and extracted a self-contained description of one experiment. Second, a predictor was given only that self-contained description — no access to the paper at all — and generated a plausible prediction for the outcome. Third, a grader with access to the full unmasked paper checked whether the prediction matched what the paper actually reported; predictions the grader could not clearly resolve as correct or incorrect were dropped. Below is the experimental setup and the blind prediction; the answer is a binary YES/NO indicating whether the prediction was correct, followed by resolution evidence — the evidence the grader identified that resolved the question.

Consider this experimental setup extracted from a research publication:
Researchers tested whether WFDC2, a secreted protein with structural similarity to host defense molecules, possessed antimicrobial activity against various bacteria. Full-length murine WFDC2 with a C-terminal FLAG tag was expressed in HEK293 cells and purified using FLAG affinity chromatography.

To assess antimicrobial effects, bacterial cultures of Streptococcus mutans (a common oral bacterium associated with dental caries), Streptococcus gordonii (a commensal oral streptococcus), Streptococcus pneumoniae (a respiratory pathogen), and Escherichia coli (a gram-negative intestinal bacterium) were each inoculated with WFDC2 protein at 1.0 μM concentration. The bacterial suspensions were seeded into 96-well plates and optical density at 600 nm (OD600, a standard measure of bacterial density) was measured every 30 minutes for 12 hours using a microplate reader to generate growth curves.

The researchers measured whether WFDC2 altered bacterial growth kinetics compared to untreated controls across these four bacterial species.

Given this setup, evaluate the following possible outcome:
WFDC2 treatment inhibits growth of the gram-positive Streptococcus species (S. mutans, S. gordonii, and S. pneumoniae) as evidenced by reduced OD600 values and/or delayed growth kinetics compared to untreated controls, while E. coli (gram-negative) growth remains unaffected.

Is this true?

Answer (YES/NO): NO